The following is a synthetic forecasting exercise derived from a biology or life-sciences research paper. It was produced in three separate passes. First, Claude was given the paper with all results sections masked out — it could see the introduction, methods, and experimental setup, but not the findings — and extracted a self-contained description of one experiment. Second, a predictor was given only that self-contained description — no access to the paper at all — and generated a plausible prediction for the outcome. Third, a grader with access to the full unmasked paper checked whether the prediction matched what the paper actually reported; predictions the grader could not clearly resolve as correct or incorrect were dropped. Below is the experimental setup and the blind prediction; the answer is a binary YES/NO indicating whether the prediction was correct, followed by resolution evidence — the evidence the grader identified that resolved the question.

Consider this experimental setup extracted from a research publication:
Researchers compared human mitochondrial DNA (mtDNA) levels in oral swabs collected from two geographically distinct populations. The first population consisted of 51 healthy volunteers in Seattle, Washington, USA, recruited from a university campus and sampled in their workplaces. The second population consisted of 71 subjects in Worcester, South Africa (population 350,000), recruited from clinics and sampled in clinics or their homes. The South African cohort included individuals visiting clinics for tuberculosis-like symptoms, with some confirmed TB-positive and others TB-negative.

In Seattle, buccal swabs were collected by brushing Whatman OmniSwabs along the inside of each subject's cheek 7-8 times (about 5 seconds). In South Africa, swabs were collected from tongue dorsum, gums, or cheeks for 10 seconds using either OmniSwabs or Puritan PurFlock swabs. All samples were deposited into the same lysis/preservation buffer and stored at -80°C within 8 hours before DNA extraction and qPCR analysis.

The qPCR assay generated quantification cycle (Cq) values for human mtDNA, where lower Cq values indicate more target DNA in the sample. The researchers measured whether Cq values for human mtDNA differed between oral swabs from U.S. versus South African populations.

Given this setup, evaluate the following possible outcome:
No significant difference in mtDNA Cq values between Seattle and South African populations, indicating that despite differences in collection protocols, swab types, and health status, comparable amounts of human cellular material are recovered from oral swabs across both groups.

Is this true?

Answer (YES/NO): NO